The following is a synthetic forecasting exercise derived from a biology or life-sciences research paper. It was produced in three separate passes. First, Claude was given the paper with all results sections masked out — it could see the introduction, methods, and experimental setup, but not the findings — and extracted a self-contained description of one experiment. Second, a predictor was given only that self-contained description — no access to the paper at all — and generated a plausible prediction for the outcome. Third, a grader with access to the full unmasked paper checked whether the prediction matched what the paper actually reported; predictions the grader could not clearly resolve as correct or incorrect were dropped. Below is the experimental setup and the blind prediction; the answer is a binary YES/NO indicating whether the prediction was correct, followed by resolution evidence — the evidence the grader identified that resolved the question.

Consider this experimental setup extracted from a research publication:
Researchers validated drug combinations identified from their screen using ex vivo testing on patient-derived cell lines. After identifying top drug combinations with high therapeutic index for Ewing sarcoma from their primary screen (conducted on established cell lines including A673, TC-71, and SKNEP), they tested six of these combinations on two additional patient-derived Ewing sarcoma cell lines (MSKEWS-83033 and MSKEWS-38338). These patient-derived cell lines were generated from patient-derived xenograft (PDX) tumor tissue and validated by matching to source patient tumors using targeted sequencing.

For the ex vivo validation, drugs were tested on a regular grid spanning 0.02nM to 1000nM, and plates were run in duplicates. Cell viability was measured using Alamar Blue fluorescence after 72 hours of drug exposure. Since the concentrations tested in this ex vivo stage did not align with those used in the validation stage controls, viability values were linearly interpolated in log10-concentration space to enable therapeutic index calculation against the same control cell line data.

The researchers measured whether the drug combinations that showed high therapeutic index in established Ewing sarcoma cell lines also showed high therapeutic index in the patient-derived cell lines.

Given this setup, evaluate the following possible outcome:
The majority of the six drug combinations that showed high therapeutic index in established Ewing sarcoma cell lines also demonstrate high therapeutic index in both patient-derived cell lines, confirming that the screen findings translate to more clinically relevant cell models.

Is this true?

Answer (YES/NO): YES